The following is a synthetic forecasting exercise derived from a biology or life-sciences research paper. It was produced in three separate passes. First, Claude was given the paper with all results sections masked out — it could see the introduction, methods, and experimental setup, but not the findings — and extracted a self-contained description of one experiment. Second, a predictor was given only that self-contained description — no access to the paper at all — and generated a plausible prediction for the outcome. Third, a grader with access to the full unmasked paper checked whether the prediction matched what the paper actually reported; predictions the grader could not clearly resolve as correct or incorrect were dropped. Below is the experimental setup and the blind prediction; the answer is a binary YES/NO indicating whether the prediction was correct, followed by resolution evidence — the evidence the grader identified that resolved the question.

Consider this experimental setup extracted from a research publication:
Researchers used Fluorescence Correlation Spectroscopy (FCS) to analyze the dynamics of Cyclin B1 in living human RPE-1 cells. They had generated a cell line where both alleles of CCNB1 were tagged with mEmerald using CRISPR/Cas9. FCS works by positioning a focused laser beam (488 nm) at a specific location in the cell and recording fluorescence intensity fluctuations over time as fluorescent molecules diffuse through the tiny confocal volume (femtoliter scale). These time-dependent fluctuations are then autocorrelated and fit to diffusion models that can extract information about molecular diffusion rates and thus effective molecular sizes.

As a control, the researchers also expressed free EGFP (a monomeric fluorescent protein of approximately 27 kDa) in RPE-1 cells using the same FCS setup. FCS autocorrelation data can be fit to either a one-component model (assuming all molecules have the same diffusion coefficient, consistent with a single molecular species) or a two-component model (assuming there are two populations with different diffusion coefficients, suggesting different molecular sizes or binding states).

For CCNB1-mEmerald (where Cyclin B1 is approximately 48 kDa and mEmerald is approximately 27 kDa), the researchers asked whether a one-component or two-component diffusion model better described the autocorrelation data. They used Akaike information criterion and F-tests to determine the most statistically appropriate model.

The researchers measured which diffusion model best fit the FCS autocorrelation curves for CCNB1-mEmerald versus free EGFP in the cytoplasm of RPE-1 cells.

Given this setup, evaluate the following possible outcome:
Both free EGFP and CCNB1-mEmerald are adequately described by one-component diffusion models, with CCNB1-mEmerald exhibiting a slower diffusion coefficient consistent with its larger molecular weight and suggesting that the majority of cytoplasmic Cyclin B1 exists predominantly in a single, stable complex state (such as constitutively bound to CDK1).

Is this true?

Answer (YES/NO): NO